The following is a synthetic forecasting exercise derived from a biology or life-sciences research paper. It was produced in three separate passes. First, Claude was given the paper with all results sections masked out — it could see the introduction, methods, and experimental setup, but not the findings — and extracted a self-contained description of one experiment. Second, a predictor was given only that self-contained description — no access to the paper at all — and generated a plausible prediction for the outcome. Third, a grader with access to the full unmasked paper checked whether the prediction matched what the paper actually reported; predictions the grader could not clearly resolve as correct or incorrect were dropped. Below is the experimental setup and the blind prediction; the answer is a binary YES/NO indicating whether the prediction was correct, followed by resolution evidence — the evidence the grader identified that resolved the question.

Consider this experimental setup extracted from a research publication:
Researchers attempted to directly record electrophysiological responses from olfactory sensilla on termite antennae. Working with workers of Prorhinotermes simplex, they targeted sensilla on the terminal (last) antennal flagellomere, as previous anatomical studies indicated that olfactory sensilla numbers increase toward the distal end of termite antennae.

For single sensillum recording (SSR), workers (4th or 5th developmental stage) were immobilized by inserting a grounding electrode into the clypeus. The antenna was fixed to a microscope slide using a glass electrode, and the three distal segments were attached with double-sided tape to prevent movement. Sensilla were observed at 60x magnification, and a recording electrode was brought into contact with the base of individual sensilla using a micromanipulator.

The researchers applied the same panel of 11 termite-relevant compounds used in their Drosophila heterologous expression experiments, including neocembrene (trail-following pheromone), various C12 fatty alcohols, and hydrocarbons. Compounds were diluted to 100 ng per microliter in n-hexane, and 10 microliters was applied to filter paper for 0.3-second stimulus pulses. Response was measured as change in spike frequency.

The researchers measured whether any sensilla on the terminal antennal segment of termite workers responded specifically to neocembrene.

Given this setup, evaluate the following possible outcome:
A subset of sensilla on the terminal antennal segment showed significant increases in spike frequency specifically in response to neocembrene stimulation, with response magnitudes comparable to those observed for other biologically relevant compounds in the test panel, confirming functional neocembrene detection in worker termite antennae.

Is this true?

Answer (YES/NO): NO